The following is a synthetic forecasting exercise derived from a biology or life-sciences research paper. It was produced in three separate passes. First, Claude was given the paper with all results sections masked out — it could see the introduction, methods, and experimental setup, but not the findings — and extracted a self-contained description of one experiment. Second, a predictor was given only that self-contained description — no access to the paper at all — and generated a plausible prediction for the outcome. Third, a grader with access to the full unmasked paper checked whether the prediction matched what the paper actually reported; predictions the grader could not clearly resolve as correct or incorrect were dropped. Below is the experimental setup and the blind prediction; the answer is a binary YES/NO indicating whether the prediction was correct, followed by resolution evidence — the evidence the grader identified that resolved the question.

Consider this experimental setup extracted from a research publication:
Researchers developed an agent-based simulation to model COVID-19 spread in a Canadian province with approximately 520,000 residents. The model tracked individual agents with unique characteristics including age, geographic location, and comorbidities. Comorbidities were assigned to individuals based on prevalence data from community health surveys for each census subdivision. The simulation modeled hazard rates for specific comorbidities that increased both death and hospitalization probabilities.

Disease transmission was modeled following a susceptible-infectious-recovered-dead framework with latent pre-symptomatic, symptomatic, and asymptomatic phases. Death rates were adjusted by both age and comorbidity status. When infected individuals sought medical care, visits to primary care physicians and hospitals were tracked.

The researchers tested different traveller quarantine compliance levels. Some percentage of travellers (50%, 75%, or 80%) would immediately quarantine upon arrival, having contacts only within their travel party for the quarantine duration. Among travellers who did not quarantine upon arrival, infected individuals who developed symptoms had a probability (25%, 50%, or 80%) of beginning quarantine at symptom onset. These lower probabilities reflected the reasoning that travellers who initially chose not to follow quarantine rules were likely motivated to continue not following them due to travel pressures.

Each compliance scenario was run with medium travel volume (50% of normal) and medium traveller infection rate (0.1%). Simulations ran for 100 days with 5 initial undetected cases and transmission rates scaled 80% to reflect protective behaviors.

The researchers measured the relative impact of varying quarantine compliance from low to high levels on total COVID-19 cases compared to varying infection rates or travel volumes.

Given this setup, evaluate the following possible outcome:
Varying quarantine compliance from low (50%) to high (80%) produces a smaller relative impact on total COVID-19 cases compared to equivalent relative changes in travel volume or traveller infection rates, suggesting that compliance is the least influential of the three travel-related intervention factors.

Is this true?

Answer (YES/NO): YES